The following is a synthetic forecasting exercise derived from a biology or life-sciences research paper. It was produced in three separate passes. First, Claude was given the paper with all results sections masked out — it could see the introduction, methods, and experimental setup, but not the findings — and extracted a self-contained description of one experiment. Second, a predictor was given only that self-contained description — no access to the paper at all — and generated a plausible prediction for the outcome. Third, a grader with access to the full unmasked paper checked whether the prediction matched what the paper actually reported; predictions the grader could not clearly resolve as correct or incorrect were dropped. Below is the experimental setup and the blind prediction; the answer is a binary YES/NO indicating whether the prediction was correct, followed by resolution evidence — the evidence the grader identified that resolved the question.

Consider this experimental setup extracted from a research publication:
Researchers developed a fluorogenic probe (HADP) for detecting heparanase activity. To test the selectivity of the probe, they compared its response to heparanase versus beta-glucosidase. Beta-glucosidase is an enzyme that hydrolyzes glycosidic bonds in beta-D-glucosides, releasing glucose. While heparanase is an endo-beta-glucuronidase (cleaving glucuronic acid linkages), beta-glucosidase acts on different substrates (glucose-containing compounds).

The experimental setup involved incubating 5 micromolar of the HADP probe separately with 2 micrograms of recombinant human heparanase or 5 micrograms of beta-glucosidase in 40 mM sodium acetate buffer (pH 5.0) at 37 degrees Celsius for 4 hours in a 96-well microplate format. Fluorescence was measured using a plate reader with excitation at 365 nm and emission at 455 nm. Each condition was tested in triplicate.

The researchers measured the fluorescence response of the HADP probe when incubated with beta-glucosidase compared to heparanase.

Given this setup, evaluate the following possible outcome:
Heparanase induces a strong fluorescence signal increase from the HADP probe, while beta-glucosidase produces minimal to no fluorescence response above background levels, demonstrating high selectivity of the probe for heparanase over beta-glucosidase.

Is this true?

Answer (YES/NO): YES